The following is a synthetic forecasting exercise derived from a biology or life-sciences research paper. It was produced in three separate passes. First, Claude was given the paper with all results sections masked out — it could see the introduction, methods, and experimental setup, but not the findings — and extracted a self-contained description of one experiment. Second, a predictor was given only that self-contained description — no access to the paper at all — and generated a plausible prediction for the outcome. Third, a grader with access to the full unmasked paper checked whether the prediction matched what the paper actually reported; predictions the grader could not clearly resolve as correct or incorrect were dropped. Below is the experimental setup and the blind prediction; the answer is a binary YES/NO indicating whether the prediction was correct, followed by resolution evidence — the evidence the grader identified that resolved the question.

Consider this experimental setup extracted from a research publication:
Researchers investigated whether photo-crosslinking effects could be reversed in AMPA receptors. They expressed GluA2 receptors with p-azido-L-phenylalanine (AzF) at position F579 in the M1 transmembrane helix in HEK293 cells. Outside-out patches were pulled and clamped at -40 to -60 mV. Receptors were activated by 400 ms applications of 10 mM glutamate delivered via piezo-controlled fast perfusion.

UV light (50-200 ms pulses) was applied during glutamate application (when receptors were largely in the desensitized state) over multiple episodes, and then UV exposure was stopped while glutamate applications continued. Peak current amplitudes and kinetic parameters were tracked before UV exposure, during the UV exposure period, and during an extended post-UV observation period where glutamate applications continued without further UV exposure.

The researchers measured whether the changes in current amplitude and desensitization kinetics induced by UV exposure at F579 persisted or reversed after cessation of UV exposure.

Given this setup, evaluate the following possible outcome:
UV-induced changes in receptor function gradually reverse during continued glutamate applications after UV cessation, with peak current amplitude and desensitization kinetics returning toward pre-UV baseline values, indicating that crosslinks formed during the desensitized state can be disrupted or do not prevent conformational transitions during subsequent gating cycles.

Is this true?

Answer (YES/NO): NO